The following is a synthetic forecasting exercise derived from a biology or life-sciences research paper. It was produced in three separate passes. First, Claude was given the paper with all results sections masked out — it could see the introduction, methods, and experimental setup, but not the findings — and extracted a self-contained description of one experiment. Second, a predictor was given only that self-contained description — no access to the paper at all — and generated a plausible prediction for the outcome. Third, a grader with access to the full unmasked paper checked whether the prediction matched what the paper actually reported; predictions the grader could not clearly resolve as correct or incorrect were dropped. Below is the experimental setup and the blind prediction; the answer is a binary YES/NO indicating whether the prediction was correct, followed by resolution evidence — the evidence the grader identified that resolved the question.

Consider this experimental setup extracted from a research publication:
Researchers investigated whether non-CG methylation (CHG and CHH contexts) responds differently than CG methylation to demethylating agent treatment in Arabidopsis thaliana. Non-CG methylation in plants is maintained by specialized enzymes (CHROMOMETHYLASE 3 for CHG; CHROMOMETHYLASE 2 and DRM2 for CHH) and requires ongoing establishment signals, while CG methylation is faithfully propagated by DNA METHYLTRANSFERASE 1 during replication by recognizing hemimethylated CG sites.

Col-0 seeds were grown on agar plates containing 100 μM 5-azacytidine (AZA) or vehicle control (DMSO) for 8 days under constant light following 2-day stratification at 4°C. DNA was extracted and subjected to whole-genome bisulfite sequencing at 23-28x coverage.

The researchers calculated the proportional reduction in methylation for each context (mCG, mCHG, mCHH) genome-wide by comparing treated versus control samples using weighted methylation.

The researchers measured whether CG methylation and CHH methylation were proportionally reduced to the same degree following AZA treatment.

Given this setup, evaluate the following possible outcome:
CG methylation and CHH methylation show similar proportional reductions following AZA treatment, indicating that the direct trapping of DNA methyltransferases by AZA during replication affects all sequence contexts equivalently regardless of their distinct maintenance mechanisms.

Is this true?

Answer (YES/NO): NO